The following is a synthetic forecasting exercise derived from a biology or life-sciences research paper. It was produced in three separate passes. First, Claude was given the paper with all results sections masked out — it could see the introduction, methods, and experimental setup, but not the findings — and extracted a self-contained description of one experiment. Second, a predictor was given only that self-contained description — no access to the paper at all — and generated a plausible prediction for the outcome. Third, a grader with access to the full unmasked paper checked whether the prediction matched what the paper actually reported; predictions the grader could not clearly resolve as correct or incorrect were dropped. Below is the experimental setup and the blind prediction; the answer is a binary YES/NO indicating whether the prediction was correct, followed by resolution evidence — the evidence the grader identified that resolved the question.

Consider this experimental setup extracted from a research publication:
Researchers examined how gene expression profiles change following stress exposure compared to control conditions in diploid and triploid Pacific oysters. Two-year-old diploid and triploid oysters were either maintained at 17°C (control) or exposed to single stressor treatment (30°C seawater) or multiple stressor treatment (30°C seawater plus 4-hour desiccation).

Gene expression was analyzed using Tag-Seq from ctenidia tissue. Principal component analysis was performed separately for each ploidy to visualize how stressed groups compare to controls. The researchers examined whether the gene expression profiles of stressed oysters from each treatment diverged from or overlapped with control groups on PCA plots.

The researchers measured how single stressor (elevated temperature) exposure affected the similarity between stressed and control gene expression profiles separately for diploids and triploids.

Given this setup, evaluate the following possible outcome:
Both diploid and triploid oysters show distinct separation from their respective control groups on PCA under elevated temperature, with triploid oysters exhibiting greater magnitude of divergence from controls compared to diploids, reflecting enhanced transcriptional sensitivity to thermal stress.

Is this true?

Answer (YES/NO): NO